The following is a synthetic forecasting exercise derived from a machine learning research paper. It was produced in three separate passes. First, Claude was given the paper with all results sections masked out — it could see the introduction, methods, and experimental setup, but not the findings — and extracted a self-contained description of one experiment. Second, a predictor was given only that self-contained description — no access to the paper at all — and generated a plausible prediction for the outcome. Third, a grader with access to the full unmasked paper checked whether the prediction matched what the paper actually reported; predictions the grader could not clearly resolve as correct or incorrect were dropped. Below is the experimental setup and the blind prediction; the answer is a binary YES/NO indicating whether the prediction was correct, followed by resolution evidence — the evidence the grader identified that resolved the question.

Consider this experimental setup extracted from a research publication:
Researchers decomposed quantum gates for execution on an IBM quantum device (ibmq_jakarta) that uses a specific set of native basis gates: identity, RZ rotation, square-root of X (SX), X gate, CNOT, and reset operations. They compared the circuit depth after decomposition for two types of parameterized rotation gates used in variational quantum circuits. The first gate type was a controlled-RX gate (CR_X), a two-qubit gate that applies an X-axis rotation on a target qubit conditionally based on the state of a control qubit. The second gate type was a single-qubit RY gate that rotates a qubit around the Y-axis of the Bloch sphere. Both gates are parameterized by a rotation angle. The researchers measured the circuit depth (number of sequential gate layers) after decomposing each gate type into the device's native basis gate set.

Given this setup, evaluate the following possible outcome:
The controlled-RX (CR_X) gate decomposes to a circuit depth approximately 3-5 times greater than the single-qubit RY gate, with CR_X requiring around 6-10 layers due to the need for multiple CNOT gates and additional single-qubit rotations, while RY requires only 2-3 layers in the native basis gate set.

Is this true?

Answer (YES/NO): NO